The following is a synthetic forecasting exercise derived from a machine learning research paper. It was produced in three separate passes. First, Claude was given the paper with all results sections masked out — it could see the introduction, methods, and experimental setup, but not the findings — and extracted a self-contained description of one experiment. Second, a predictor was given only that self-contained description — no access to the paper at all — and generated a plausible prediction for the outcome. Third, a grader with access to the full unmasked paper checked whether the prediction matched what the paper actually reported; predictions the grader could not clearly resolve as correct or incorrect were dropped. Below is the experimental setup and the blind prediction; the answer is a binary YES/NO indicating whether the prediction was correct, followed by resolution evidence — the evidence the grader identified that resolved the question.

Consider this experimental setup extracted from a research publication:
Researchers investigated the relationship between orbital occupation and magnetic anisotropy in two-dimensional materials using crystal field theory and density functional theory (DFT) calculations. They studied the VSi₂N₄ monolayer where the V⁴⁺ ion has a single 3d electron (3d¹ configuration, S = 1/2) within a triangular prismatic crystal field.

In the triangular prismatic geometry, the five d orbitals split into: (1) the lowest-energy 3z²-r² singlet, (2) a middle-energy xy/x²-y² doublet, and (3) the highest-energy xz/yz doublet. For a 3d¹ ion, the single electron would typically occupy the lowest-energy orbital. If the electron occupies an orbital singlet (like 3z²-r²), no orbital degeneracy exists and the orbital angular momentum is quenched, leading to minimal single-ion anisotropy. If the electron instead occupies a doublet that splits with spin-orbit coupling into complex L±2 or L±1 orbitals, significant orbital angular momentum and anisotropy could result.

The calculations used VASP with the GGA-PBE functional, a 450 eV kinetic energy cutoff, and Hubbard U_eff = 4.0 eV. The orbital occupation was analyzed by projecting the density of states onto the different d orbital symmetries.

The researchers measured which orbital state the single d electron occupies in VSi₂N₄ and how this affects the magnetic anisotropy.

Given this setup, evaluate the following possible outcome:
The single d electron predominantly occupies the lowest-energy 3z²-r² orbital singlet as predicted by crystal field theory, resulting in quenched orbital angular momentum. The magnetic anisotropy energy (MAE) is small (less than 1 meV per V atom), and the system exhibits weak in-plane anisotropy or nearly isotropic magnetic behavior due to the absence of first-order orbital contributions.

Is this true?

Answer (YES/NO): YES